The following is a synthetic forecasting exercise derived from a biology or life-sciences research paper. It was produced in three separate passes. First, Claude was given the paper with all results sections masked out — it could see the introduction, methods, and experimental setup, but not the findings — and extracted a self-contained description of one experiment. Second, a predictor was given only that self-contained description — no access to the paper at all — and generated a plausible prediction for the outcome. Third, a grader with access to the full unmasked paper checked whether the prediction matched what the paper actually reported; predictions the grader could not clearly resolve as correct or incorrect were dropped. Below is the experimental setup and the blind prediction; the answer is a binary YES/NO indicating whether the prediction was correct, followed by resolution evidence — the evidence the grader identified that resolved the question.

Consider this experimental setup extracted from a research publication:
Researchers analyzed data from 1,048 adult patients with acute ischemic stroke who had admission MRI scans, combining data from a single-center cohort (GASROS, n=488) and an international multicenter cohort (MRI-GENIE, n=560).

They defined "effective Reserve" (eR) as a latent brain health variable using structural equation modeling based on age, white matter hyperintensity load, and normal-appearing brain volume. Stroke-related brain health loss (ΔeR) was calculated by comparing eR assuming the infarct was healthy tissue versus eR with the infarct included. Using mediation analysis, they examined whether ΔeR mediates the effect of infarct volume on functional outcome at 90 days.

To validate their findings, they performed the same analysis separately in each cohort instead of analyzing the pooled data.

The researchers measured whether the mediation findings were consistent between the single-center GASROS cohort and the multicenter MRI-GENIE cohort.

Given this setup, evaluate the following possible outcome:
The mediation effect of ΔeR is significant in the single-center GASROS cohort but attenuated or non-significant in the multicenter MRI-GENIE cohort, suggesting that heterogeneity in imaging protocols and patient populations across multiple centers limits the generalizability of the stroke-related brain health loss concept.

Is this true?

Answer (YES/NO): NO